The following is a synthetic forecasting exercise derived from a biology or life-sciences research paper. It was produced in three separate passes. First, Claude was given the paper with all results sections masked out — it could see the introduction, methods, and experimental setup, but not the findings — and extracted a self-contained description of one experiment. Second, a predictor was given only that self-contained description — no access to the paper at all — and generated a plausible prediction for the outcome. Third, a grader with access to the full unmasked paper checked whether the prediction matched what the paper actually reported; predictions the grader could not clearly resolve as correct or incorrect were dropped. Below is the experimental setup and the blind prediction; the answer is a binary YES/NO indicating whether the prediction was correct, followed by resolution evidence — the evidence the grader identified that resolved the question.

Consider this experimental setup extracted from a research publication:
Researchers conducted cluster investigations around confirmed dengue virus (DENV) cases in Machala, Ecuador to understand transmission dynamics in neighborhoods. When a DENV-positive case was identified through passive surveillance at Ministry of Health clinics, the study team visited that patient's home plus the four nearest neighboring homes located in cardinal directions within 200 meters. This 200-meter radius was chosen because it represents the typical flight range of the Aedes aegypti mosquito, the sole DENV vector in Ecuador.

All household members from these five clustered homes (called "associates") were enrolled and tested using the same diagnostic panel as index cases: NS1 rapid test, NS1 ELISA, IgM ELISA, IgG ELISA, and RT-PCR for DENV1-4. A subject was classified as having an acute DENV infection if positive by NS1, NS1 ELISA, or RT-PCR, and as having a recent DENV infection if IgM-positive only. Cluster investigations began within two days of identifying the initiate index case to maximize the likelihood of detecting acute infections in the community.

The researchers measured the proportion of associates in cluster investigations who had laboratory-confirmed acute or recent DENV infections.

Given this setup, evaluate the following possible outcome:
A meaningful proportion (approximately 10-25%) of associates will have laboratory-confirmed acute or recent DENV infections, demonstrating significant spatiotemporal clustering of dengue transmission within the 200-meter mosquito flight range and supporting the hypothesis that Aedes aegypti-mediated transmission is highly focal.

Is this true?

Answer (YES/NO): NO